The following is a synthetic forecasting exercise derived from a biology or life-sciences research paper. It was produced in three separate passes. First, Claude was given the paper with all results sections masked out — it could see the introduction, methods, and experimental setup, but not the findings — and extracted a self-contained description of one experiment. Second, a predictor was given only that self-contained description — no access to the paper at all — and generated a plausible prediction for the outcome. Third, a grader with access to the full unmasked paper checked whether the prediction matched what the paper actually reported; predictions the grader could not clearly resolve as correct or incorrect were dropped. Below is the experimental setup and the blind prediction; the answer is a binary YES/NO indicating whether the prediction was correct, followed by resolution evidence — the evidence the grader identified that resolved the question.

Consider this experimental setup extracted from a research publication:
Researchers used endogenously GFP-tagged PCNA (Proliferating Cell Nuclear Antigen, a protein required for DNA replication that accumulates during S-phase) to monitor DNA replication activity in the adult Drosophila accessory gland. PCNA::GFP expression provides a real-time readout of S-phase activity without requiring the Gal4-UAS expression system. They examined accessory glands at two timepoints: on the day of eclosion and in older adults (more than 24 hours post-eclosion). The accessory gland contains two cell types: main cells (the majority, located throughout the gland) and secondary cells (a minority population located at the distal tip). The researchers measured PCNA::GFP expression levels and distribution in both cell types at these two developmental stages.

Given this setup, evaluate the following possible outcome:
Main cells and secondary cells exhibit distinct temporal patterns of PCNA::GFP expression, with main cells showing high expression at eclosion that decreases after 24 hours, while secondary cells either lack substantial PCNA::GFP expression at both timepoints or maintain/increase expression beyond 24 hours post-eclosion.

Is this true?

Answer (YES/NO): YES